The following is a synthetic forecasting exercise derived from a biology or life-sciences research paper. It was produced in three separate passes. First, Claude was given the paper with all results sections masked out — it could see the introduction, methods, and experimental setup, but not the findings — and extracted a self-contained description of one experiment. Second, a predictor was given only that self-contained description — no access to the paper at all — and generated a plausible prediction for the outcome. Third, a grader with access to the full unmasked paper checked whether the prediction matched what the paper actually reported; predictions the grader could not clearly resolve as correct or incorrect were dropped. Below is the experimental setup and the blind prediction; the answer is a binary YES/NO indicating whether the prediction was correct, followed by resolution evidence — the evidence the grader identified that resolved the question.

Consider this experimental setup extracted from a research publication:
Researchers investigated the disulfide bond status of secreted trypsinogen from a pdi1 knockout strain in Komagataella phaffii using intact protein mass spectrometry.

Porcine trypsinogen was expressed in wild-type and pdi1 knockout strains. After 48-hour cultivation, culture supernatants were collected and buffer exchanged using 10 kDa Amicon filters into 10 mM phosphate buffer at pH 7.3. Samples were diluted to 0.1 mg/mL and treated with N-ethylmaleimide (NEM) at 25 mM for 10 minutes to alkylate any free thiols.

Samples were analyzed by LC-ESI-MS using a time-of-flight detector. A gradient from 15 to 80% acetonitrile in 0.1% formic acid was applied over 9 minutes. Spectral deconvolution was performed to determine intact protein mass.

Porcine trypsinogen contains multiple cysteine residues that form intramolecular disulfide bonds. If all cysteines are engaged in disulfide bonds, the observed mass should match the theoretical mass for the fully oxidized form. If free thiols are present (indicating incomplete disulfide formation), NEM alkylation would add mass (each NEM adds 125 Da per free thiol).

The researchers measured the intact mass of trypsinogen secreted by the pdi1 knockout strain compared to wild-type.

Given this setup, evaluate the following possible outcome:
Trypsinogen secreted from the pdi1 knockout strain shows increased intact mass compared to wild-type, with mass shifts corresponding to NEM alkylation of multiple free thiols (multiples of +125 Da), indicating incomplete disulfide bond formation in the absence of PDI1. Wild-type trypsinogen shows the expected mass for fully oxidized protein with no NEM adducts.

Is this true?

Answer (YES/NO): NO